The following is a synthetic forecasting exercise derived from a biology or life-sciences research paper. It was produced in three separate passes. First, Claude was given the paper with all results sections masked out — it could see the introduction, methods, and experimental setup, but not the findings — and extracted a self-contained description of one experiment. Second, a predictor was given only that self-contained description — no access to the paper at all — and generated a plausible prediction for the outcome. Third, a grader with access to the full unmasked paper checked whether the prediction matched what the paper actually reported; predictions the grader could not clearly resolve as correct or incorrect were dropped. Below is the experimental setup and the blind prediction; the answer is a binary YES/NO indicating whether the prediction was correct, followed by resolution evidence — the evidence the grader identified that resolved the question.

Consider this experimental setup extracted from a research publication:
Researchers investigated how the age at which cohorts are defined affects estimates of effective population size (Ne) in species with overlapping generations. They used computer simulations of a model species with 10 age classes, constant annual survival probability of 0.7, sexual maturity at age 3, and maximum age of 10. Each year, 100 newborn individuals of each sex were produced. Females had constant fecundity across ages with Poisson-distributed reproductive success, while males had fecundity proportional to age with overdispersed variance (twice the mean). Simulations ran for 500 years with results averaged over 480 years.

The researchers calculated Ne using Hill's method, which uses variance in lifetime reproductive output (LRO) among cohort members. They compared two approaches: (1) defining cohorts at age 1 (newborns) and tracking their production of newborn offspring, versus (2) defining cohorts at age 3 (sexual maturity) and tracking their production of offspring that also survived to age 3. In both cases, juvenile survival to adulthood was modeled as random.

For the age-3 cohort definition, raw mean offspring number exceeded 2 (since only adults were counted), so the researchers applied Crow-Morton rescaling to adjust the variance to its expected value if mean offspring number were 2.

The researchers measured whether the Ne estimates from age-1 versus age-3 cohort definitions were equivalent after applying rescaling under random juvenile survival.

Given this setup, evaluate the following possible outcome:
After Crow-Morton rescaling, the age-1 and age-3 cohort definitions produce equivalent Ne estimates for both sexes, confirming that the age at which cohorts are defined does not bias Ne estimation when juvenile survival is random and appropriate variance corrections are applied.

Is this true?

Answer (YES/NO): YES